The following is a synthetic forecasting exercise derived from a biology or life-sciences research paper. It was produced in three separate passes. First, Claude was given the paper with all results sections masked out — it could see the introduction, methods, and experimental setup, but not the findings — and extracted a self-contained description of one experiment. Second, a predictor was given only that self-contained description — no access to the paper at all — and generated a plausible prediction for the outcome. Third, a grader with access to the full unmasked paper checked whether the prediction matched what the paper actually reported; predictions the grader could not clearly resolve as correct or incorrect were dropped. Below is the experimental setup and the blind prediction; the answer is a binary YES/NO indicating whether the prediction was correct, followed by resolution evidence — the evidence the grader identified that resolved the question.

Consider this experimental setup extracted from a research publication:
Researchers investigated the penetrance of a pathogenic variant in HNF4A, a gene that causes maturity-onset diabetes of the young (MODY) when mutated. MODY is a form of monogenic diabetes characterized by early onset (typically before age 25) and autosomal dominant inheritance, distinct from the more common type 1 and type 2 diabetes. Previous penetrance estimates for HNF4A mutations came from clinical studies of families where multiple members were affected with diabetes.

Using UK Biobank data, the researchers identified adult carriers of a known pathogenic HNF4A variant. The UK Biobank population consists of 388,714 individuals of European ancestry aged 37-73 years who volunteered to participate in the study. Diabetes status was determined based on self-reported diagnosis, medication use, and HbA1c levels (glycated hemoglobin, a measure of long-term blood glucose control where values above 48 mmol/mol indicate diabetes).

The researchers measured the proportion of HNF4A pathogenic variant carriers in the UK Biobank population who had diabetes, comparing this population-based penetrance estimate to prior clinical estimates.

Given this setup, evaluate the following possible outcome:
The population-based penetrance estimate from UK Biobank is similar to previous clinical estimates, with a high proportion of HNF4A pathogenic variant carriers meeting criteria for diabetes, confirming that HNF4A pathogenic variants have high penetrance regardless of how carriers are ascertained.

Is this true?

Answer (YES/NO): NO